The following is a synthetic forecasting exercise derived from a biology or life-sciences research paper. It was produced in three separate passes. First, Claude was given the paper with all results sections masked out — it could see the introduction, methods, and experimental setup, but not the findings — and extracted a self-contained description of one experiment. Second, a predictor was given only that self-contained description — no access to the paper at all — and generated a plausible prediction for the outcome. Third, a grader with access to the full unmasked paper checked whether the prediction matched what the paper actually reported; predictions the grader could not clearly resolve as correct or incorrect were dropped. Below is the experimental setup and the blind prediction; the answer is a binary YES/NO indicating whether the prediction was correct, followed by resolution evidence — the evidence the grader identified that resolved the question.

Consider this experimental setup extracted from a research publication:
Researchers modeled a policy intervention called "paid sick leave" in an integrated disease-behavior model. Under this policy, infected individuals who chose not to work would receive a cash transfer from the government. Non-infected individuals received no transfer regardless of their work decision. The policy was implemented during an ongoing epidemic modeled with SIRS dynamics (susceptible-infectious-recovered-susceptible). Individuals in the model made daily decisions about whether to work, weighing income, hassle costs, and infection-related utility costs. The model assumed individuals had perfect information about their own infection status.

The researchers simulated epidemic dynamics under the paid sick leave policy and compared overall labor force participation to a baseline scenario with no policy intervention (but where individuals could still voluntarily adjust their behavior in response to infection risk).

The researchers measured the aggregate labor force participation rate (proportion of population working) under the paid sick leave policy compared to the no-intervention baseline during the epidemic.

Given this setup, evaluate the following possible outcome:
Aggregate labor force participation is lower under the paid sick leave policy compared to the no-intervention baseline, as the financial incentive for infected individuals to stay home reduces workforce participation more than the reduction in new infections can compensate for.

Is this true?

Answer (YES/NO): NO